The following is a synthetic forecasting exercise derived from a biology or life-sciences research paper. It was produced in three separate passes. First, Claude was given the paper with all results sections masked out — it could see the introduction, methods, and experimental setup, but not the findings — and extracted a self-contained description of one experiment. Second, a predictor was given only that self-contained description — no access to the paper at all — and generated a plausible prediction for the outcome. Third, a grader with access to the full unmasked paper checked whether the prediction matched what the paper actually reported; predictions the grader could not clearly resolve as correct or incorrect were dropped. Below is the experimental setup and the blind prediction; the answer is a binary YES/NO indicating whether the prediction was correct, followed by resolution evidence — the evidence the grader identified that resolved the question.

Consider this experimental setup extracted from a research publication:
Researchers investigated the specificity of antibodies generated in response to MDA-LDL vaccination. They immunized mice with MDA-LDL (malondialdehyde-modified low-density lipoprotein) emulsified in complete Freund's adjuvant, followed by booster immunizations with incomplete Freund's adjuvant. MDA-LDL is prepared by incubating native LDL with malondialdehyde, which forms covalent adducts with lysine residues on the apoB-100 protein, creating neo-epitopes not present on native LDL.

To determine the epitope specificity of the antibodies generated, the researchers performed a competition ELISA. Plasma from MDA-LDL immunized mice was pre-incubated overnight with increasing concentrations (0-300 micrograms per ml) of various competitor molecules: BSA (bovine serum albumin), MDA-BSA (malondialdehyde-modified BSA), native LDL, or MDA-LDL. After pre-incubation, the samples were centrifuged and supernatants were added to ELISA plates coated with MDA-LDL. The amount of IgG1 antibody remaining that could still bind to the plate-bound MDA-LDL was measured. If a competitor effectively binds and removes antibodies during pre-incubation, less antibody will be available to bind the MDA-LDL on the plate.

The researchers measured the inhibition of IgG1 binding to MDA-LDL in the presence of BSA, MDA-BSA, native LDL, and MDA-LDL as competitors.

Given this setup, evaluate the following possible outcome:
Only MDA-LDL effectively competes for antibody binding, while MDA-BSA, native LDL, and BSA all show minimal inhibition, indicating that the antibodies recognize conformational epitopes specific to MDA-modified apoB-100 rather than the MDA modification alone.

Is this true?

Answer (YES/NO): NO